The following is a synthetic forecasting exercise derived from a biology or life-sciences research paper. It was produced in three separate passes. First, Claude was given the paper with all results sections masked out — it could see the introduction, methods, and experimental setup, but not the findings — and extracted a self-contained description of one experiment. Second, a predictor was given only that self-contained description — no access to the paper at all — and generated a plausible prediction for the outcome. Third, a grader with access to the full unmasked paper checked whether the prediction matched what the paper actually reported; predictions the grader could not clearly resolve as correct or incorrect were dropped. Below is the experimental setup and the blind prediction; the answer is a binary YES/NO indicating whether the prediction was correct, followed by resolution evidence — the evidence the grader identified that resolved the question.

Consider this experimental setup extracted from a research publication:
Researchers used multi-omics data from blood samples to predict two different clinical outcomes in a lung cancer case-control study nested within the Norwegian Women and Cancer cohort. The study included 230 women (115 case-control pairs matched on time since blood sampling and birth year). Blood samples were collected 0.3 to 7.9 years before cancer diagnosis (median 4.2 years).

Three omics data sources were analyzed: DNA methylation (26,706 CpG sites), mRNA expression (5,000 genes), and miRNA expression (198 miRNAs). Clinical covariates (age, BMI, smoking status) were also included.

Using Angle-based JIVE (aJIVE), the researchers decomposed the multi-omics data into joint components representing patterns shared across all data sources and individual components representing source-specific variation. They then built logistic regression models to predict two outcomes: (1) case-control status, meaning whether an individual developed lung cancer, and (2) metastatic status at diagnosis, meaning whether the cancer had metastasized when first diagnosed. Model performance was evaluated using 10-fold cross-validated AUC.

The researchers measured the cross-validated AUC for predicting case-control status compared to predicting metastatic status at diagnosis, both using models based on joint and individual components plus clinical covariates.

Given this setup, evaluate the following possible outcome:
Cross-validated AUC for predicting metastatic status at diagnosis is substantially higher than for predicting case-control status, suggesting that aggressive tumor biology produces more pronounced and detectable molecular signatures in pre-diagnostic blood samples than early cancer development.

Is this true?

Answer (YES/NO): NO